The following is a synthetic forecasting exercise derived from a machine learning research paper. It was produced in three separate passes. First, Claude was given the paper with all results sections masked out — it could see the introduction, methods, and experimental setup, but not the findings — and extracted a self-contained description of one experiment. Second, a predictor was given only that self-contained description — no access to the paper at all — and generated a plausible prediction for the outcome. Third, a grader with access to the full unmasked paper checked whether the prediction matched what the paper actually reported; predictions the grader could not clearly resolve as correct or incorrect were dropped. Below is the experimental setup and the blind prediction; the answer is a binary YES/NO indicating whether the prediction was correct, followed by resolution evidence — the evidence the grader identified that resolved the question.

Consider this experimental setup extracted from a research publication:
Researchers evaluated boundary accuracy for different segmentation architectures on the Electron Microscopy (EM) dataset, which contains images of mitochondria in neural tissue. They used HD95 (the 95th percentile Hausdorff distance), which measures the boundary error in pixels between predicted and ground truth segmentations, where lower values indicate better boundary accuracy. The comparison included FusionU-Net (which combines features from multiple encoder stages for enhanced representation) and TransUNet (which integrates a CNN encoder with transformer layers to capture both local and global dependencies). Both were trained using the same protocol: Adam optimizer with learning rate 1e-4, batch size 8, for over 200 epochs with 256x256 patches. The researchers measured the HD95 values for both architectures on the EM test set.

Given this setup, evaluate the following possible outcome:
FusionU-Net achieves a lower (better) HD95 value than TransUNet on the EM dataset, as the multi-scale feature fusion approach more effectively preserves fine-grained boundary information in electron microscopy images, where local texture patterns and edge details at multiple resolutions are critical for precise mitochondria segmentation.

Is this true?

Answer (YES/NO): YES